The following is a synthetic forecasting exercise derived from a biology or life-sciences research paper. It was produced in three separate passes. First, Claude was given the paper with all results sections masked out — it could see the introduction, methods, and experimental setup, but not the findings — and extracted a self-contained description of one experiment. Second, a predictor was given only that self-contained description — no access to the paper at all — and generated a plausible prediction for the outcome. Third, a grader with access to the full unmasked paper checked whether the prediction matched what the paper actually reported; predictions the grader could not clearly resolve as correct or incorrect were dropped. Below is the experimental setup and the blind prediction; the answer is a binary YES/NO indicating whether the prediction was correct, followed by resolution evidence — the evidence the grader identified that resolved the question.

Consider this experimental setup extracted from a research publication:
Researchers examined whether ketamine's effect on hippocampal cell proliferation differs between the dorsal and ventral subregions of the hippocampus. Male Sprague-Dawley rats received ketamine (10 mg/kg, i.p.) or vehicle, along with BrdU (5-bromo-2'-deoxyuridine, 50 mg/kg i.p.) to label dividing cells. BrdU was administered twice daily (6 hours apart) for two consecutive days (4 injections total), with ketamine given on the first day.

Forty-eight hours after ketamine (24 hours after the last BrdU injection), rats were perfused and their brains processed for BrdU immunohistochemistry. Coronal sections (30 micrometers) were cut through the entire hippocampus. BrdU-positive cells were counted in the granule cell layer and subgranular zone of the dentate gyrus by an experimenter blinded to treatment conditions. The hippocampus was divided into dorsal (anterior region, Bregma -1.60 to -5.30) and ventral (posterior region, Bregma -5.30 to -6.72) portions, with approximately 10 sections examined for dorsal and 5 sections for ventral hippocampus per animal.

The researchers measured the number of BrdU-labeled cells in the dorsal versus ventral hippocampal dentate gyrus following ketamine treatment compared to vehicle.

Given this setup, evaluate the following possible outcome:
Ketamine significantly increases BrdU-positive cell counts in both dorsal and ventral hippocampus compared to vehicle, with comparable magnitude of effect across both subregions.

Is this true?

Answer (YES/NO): NO